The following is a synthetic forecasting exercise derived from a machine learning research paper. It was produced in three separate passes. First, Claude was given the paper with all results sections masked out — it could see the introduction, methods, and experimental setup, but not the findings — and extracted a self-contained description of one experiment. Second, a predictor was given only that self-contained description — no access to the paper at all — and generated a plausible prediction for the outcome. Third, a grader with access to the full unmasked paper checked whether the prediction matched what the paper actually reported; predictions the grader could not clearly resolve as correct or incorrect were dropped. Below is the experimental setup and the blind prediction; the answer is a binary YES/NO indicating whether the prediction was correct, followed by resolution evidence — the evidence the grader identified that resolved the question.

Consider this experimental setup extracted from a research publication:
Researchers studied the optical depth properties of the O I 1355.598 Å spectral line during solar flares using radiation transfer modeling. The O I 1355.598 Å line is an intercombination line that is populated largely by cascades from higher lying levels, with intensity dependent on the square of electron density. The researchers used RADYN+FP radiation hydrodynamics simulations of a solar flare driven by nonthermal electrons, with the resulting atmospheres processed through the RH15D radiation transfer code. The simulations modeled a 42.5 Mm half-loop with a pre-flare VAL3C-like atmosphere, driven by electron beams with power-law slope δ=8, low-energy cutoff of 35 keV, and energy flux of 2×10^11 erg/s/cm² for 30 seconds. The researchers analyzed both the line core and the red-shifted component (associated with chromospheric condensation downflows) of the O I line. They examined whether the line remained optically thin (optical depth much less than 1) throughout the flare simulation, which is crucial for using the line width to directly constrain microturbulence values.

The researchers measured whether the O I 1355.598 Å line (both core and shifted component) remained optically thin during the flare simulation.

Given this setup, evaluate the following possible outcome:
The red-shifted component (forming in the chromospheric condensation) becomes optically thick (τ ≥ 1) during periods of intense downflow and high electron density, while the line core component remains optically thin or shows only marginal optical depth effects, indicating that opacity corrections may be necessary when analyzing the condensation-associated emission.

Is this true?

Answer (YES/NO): NO